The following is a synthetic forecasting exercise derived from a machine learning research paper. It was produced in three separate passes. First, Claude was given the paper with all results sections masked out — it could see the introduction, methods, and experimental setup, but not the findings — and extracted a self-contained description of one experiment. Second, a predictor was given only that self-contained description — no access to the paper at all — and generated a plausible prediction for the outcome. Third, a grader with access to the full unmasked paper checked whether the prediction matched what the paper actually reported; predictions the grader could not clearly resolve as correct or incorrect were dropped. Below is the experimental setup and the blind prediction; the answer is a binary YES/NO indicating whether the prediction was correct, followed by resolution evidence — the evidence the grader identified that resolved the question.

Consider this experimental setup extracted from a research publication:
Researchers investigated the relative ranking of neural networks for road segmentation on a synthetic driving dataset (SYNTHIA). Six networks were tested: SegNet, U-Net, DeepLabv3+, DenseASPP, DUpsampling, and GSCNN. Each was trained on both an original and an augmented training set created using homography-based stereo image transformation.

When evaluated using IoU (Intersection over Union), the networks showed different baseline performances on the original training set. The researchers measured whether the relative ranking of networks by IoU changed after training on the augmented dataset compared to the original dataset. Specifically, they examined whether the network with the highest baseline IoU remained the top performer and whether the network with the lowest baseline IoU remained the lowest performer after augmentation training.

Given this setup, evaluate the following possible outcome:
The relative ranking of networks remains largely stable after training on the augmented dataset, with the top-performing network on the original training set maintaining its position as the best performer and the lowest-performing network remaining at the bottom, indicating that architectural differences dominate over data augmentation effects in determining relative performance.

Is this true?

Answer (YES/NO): YES